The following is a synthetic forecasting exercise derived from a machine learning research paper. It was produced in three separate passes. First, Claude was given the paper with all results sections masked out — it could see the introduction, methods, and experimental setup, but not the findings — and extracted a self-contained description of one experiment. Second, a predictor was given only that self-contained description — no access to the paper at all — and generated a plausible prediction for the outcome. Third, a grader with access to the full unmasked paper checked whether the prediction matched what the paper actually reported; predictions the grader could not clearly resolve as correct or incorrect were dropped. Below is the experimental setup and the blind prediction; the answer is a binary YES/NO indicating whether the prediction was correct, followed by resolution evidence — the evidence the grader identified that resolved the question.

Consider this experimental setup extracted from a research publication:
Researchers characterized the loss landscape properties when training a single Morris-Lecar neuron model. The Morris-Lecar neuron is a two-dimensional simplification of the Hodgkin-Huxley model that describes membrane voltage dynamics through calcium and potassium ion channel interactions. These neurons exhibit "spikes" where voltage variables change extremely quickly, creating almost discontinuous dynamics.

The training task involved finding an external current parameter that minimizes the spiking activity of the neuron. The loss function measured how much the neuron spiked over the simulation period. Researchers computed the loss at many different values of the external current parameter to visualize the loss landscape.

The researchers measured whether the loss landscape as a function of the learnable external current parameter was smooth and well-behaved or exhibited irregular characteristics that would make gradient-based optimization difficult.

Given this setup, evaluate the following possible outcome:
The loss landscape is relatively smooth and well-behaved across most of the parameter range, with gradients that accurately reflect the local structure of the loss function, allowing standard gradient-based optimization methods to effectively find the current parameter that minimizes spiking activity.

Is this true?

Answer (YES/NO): NO